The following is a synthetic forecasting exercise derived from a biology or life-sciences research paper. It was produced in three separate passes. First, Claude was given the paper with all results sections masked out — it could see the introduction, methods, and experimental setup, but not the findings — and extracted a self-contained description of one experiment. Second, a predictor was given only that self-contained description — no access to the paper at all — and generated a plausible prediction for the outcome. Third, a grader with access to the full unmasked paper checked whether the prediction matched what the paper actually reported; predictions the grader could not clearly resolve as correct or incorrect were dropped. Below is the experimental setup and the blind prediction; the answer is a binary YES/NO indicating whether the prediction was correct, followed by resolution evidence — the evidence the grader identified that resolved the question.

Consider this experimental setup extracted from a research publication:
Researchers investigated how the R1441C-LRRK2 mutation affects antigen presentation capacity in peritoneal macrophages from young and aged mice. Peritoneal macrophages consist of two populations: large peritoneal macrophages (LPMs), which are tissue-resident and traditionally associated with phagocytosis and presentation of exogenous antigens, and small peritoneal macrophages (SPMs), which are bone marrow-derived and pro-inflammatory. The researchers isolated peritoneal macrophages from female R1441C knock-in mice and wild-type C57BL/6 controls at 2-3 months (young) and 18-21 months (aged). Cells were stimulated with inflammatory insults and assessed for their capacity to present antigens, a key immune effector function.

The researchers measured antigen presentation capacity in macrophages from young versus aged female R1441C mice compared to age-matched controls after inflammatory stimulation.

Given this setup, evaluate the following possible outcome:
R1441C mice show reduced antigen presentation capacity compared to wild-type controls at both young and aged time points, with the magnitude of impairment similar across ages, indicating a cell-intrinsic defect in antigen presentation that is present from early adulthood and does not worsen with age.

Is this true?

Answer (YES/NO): NO